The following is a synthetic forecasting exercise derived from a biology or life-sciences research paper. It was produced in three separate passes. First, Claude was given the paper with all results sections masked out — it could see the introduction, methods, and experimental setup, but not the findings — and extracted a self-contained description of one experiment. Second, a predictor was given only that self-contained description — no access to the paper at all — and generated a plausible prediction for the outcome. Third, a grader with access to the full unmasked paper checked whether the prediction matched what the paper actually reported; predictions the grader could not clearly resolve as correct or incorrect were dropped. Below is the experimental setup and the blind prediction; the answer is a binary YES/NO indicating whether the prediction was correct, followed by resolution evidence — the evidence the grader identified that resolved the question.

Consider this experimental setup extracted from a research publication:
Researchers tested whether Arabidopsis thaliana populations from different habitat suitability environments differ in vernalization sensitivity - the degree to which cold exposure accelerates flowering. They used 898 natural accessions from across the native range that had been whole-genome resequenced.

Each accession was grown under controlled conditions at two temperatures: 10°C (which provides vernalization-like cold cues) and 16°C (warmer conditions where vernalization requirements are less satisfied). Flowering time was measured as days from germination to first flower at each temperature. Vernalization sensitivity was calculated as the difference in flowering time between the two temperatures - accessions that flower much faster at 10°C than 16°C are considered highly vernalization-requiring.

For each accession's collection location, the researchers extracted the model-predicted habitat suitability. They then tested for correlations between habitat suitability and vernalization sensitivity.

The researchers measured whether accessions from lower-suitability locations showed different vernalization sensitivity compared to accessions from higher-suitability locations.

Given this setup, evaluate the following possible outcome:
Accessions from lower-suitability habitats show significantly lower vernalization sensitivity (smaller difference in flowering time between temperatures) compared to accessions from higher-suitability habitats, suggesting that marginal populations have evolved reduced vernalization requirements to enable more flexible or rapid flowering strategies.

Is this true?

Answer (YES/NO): NO